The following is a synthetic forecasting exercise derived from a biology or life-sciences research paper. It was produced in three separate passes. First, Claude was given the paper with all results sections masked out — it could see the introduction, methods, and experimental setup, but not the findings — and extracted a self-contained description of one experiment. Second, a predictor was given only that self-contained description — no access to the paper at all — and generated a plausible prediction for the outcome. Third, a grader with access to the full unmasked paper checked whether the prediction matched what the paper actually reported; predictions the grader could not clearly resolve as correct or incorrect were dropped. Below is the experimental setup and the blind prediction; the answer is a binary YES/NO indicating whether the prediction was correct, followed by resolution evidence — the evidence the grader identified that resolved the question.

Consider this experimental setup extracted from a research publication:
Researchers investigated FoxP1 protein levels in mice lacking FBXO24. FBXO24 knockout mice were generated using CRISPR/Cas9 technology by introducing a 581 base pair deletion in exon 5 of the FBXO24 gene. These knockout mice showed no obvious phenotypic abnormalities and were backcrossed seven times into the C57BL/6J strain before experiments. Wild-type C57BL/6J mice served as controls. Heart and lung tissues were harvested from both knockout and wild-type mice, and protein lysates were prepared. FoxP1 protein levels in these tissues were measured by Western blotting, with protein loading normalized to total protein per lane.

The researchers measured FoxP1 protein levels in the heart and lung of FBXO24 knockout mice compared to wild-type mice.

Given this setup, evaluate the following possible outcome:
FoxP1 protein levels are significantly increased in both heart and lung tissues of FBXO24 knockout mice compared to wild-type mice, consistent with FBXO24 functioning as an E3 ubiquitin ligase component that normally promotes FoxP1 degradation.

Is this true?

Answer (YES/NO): YES